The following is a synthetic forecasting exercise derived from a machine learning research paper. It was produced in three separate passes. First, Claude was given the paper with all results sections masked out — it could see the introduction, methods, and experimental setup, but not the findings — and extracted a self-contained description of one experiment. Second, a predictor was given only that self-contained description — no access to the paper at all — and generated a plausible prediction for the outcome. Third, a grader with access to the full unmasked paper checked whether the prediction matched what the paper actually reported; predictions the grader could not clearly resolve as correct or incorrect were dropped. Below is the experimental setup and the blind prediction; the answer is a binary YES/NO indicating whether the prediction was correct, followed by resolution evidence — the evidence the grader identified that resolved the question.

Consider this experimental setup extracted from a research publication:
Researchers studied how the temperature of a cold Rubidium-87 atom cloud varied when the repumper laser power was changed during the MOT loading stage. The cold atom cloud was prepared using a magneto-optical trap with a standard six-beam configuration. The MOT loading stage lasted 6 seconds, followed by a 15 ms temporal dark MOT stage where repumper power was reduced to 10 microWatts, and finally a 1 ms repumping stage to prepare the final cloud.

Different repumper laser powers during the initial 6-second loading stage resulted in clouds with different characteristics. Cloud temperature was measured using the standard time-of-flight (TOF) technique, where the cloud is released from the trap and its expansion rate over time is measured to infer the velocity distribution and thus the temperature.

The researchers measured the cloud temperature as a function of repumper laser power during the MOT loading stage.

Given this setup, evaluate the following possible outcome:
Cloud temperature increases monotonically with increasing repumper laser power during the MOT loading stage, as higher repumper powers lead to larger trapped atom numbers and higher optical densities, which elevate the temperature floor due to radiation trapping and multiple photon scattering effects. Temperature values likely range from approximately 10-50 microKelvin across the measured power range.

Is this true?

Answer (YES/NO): NO